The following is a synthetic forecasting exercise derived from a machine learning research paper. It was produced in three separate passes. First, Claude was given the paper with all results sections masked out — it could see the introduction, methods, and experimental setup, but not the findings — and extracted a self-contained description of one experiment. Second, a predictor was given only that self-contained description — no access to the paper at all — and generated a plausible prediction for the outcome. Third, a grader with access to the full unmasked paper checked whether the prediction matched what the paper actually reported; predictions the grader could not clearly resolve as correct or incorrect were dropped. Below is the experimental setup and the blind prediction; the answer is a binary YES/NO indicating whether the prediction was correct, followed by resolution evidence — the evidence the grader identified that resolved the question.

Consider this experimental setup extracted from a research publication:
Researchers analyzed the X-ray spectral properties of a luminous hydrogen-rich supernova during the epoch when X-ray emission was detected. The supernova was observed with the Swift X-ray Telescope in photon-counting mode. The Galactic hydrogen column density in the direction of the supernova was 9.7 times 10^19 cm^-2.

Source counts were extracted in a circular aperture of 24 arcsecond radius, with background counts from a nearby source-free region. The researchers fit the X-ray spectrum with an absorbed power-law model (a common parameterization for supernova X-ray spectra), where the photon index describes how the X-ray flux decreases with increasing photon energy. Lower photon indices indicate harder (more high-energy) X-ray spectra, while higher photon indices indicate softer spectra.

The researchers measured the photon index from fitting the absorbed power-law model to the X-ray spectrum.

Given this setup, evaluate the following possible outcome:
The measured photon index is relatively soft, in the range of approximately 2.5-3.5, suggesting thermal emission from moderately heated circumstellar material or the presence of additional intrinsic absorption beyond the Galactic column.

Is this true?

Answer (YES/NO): NO